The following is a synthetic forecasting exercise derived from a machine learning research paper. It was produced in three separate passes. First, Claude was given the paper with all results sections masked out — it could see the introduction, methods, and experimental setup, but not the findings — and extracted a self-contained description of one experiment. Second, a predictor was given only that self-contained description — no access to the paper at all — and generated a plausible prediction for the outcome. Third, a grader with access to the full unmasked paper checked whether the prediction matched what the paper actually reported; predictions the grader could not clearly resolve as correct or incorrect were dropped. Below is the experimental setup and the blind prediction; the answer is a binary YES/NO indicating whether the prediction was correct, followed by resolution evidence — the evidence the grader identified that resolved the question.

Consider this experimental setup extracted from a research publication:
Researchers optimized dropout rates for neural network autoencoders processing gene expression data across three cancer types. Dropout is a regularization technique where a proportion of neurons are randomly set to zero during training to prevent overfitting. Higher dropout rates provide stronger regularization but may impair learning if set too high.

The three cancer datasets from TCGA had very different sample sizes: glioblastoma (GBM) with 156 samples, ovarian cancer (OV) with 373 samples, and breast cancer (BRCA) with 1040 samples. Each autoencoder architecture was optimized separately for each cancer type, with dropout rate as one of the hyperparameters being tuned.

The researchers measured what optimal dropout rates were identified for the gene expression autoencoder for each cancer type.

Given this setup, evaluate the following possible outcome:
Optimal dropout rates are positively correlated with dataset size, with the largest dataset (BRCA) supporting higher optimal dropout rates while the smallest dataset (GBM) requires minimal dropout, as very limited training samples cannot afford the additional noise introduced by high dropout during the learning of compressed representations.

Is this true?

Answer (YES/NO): NO